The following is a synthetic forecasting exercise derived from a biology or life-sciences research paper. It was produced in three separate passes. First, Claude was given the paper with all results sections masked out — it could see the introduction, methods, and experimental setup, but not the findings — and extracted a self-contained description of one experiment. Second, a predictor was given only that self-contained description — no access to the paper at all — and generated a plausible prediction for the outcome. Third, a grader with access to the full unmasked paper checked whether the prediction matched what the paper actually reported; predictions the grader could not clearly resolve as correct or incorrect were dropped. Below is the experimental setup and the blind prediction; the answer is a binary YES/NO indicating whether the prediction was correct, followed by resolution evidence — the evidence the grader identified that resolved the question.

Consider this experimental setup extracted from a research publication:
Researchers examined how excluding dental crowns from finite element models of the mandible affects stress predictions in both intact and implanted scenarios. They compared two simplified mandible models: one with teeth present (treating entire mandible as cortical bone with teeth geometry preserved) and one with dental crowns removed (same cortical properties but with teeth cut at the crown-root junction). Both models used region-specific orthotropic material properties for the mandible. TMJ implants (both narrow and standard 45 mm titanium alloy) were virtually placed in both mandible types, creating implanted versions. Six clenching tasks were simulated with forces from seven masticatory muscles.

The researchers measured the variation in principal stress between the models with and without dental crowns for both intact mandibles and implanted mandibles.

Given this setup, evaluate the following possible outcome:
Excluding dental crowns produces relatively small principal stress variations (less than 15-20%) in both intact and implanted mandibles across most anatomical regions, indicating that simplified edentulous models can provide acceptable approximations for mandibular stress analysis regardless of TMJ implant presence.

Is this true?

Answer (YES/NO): NO